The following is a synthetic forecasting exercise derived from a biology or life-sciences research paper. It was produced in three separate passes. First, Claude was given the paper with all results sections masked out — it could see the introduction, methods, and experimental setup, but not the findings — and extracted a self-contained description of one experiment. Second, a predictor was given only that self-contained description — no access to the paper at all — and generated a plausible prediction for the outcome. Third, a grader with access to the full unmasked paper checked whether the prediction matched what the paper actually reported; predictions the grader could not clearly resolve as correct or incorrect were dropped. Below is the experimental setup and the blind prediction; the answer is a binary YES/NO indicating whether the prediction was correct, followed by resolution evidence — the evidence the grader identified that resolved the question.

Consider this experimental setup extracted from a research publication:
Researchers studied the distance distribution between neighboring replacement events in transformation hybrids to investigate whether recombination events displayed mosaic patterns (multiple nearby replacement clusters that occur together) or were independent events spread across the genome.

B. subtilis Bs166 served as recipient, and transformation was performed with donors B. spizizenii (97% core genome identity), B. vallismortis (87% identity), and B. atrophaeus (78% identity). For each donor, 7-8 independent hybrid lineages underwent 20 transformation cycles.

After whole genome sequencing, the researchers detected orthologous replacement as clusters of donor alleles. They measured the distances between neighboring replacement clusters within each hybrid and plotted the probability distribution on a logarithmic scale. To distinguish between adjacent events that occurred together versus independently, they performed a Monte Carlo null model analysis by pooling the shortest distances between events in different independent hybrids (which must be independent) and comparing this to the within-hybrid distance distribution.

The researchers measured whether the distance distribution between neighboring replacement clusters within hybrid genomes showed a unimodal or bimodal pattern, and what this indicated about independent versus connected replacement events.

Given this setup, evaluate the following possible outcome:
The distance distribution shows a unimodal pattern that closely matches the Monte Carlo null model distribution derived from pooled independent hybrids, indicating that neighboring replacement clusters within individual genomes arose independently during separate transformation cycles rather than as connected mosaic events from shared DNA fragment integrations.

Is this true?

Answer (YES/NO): NO